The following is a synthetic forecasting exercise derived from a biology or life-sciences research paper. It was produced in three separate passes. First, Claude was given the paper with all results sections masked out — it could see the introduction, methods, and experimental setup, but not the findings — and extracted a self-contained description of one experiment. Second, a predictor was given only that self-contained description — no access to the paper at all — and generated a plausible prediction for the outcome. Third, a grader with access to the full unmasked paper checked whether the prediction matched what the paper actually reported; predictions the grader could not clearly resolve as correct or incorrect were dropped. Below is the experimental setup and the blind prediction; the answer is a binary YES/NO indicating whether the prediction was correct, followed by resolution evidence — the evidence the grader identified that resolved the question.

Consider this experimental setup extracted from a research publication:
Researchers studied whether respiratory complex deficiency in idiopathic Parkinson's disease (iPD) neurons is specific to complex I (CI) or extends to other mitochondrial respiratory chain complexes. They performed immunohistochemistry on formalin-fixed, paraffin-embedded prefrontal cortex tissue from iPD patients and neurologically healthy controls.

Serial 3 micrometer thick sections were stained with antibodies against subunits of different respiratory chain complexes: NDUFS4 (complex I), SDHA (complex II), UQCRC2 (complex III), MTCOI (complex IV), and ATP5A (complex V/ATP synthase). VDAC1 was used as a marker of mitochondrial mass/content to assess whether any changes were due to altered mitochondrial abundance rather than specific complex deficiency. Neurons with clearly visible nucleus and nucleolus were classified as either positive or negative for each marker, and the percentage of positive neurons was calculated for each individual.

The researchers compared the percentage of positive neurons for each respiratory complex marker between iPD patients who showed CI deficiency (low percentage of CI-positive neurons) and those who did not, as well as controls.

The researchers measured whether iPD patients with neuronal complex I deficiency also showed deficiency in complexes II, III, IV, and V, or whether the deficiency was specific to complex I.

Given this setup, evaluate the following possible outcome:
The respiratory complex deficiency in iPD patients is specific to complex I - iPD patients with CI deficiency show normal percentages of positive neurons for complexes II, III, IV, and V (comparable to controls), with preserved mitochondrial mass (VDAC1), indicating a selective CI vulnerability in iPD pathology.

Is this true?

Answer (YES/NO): YES